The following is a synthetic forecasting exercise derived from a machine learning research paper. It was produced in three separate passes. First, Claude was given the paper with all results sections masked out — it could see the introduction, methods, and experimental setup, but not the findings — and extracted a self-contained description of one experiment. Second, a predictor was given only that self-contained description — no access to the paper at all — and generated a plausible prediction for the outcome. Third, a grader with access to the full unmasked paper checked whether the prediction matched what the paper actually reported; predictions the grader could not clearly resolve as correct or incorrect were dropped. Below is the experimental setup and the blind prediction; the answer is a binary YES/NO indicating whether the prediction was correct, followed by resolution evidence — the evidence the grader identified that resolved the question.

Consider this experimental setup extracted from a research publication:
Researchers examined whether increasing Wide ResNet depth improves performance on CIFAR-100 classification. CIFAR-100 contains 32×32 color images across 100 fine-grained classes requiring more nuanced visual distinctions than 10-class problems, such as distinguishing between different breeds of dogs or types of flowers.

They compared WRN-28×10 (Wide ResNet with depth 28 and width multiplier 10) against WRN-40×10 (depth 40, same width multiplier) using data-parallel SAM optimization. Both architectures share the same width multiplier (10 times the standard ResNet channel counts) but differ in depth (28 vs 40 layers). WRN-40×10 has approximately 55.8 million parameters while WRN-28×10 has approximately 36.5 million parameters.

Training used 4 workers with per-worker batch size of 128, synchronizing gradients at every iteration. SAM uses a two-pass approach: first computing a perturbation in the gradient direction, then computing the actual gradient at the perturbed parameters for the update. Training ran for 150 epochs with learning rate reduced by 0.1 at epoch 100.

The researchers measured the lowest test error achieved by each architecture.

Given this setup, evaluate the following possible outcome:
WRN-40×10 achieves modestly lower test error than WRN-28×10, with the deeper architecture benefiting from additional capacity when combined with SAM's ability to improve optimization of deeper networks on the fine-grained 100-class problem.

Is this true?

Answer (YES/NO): NO